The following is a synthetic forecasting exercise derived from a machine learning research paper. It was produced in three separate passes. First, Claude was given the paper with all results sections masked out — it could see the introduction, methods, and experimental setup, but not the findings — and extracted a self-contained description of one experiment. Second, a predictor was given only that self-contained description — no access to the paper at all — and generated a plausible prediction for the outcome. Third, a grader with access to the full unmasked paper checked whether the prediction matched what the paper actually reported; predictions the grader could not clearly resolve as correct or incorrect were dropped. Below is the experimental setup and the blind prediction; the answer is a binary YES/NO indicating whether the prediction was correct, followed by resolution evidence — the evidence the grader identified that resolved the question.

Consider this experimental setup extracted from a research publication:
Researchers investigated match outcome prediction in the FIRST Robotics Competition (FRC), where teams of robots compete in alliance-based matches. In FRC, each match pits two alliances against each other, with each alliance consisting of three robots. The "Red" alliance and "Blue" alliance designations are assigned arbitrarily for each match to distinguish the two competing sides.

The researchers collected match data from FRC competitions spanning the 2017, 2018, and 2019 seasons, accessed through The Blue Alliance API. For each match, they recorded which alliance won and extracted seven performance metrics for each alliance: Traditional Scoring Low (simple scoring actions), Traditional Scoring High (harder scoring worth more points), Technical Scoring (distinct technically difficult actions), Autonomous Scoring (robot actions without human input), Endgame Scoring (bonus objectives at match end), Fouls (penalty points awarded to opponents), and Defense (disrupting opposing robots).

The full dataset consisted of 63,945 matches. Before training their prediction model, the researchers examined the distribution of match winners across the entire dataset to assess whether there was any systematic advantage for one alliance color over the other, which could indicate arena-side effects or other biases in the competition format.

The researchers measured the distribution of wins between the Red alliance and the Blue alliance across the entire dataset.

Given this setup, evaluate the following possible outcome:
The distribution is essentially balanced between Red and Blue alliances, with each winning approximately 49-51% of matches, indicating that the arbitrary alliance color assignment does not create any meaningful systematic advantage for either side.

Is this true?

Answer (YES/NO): YES